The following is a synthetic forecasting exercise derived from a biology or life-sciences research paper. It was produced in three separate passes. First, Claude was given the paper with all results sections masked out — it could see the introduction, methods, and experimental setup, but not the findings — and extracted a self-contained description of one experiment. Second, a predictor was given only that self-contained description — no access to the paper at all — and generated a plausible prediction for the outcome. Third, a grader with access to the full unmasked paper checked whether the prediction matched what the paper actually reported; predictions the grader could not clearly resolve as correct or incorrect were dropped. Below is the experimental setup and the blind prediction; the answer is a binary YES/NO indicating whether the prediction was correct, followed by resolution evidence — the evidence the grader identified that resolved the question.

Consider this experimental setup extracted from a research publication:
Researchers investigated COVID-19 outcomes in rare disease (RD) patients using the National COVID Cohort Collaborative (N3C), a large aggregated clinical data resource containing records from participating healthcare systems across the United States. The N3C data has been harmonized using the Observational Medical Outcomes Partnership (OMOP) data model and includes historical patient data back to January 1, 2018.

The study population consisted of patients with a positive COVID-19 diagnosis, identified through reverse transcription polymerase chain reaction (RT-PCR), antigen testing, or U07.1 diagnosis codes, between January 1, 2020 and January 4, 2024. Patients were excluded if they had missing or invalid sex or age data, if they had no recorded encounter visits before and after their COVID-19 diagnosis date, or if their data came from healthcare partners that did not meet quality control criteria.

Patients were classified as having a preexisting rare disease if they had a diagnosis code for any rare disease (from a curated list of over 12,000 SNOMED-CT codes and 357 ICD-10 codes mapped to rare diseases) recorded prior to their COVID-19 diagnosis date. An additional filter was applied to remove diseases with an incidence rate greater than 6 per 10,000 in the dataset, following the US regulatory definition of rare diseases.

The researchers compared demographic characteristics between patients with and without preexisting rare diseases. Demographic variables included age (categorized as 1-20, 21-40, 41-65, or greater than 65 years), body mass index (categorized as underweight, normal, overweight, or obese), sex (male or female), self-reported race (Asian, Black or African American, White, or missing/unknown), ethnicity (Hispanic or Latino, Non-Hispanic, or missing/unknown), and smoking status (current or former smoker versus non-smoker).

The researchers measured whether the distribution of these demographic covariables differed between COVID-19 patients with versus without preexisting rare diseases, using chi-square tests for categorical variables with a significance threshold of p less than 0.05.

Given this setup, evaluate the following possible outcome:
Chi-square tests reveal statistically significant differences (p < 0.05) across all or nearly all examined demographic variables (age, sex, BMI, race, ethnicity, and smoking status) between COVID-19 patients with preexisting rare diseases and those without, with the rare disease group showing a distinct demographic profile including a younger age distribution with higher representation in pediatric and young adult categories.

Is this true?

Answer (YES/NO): NO